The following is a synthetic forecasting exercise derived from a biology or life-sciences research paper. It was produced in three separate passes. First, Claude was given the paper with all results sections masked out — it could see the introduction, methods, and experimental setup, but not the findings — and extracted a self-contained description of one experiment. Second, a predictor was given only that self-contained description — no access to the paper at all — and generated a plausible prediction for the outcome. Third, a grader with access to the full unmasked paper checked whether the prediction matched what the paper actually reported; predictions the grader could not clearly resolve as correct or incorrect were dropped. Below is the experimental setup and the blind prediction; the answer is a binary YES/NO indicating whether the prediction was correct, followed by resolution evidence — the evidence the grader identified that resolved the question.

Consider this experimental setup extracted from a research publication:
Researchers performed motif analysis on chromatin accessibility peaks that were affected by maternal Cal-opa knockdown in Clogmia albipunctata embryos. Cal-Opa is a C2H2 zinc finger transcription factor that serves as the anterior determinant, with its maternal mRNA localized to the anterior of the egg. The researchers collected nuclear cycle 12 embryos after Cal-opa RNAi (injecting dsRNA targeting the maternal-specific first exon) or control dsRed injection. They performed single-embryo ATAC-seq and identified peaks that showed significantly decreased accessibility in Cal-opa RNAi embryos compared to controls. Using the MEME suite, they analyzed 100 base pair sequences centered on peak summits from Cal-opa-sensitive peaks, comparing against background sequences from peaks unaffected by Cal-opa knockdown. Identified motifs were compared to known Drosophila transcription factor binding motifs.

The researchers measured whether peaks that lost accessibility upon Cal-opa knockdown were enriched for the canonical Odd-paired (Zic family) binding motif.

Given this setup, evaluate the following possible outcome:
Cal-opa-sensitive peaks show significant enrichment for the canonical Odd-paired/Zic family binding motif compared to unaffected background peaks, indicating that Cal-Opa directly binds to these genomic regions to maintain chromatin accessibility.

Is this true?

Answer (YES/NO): YES